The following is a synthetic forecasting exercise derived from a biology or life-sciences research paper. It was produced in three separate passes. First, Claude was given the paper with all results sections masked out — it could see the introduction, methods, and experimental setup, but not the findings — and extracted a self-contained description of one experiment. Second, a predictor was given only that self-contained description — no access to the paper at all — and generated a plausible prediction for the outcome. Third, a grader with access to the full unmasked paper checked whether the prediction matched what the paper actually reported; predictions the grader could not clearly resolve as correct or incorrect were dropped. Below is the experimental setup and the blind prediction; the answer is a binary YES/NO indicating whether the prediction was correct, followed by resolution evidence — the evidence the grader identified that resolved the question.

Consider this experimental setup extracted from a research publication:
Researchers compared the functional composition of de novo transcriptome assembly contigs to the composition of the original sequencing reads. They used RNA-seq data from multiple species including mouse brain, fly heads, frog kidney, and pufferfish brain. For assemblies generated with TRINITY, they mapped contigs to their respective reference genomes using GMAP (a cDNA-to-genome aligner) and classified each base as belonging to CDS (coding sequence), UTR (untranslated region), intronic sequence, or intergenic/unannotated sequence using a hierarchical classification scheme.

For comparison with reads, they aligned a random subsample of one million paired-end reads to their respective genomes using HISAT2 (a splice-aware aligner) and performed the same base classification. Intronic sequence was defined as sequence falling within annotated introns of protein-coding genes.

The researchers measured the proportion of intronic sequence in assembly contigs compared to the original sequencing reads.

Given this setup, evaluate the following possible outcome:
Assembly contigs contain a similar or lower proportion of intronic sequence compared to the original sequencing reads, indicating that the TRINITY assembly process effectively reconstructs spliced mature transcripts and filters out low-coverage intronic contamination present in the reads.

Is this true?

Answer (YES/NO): NO